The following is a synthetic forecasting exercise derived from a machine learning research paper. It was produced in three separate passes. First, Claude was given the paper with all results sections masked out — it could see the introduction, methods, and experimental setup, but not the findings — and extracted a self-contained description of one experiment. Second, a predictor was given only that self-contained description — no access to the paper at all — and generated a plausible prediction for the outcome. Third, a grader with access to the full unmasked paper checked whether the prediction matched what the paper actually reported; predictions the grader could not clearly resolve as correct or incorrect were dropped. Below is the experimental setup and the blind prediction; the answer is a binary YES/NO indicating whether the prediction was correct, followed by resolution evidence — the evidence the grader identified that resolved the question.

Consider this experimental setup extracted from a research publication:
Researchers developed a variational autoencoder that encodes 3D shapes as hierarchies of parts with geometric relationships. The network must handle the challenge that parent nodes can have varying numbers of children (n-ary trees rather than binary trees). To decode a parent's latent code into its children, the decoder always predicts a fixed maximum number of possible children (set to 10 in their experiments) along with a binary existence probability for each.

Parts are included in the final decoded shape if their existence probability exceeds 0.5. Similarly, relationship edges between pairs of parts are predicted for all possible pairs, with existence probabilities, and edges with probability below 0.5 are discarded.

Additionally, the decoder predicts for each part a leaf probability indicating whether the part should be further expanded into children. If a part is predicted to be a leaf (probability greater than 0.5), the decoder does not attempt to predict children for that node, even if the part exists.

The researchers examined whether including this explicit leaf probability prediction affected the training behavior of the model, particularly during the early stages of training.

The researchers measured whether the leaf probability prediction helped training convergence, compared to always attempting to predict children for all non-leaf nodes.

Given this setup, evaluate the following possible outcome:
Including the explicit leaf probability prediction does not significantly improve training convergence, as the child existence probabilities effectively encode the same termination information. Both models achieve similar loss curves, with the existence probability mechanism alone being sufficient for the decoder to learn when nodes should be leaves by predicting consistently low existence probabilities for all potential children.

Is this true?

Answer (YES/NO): NO